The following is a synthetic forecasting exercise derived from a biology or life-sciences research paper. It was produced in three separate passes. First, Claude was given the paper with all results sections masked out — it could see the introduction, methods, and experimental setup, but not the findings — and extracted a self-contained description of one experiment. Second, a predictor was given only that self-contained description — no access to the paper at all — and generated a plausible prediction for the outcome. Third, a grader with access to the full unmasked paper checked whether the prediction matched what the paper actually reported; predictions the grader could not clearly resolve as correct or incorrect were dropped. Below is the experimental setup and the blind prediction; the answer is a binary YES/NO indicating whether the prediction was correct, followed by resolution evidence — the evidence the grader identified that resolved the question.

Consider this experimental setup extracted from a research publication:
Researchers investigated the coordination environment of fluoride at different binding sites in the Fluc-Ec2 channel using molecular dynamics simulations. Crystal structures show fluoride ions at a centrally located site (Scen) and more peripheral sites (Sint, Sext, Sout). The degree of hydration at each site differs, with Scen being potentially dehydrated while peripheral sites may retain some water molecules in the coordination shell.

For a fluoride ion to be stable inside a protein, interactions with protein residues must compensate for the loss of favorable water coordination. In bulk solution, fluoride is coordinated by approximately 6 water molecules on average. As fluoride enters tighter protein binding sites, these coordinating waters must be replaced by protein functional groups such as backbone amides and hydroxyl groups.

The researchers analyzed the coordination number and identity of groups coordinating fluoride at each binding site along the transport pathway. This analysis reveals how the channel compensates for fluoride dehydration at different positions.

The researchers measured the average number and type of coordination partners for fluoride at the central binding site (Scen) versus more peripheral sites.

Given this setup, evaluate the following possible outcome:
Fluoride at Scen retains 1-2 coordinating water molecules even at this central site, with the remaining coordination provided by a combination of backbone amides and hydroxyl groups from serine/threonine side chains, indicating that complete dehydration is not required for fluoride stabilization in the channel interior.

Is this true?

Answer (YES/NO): NO